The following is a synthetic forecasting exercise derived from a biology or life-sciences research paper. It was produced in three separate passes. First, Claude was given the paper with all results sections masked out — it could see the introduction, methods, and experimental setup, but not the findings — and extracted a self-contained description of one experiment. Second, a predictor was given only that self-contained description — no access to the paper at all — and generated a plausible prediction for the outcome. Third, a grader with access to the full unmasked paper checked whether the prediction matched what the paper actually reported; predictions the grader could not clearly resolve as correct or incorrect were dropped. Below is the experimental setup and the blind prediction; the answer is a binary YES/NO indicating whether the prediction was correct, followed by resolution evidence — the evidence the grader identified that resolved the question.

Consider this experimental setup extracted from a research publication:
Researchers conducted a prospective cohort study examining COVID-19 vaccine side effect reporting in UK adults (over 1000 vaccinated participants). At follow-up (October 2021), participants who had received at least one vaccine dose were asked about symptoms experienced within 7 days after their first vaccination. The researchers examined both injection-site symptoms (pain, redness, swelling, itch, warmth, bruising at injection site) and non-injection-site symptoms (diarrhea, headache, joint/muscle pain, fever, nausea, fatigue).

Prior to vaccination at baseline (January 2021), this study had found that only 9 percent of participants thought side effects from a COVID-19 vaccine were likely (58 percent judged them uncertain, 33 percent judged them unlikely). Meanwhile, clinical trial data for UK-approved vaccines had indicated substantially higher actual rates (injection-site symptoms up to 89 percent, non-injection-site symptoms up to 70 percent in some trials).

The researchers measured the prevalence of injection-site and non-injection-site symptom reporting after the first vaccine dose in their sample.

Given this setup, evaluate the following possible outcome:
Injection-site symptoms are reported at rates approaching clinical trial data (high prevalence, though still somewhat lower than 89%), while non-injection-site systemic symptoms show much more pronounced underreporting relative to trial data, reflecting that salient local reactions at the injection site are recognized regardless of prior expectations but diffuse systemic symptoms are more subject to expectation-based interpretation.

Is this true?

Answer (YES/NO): NO